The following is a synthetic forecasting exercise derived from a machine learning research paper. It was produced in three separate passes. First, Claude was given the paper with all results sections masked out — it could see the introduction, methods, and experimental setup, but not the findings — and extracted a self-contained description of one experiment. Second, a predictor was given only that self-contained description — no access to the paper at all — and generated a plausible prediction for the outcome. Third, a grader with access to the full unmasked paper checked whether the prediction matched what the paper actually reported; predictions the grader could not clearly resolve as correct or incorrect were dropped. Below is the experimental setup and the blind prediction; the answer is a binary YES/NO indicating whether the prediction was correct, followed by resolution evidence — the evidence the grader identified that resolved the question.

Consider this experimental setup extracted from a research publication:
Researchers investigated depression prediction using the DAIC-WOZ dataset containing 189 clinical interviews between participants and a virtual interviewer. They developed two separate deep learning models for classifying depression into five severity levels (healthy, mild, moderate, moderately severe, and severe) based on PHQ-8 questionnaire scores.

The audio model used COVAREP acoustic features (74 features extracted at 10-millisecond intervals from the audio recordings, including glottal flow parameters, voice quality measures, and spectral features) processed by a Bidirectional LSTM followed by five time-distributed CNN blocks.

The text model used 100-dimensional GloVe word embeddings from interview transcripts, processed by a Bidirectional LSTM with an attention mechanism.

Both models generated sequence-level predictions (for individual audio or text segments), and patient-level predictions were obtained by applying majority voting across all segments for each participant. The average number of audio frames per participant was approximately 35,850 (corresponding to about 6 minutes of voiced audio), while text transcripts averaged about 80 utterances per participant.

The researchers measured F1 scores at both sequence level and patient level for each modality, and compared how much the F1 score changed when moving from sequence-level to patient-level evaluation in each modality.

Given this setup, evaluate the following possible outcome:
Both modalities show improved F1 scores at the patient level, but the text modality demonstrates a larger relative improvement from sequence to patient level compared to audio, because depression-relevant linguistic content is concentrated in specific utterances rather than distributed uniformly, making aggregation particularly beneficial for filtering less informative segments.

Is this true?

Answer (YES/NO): NO